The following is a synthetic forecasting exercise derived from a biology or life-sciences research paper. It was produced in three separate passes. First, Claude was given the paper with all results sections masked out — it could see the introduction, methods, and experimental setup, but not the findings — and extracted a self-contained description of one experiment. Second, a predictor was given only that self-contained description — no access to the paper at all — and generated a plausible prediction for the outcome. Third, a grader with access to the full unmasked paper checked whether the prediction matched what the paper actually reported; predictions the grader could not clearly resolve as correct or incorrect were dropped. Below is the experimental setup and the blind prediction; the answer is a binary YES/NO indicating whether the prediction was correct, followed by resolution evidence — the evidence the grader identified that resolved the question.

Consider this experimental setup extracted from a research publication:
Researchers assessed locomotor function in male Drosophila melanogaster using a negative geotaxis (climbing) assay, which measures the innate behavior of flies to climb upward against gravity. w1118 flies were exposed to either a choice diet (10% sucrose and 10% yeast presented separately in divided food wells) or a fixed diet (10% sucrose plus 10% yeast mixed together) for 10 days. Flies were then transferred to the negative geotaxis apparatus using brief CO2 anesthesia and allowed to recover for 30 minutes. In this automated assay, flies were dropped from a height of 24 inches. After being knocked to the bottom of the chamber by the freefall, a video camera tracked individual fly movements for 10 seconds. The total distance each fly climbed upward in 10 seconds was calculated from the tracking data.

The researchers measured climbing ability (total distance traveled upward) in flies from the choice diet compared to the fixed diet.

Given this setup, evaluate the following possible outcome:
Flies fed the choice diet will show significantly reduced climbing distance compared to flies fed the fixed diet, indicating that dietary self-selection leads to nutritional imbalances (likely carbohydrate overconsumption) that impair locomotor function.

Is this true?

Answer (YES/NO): NO